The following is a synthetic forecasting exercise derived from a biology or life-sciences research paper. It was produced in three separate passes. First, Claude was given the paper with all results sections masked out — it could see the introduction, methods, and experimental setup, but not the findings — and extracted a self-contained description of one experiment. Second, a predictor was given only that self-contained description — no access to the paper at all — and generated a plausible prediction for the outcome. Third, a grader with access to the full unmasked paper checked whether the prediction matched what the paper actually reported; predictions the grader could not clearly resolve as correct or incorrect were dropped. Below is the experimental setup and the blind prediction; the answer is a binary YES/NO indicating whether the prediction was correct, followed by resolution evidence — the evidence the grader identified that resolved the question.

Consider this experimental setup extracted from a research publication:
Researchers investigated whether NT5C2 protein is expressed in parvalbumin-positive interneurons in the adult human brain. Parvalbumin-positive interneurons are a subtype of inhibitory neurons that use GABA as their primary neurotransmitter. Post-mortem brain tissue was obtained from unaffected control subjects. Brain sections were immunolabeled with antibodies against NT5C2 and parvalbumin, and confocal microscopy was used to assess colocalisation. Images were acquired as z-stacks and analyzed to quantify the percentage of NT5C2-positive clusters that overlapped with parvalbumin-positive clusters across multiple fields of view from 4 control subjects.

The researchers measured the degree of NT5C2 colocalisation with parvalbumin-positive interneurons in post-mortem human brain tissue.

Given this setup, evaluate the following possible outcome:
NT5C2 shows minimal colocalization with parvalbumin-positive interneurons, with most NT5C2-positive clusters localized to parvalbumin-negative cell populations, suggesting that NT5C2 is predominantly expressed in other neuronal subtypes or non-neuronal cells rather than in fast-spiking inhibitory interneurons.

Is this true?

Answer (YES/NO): NO